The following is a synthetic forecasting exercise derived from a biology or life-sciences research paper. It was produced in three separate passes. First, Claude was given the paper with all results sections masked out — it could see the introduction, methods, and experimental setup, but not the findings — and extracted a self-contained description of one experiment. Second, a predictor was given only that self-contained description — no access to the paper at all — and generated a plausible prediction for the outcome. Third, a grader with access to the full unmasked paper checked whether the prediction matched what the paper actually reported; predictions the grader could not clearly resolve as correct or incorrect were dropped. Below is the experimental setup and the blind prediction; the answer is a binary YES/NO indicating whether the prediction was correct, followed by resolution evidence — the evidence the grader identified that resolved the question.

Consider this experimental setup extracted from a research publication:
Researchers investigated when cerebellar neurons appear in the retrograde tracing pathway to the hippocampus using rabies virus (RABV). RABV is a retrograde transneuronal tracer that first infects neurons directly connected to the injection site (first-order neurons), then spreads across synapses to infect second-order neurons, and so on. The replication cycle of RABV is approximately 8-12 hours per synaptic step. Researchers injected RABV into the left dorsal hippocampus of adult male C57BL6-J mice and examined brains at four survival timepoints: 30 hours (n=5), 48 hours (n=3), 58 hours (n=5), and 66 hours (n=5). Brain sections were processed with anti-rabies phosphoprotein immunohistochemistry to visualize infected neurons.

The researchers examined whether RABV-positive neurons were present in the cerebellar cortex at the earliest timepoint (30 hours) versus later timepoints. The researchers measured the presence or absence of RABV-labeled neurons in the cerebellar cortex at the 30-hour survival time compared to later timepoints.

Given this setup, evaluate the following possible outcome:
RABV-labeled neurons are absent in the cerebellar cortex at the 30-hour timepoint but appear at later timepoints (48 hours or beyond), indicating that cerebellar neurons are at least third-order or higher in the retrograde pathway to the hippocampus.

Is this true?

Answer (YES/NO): YES